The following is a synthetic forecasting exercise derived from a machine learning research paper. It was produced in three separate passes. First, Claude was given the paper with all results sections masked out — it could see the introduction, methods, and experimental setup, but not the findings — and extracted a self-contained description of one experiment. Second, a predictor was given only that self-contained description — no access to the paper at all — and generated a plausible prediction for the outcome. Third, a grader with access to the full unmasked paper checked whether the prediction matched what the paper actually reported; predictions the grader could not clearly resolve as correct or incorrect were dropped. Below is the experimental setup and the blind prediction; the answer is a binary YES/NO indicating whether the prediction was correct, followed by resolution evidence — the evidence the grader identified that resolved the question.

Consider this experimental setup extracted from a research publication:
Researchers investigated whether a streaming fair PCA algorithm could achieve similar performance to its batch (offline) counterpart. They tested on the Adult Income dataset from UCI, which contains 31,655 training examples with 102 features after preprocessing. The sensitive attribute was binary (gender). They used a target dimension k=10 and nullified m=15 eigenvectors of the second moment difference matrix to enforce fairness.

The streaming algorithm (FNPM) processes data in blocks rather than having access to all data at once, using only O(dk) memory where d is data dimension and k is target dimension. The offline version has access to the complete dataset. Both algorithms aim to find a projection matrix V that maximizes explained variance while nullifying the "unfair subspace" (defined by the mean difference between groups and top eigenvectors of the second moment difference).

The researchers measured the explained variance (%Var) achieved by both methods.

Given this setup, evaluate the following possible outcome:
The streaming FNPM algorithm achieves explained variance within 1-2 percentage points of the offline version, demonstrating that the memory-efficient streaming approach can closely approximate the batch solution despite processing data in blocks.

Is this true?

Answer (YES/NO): YES